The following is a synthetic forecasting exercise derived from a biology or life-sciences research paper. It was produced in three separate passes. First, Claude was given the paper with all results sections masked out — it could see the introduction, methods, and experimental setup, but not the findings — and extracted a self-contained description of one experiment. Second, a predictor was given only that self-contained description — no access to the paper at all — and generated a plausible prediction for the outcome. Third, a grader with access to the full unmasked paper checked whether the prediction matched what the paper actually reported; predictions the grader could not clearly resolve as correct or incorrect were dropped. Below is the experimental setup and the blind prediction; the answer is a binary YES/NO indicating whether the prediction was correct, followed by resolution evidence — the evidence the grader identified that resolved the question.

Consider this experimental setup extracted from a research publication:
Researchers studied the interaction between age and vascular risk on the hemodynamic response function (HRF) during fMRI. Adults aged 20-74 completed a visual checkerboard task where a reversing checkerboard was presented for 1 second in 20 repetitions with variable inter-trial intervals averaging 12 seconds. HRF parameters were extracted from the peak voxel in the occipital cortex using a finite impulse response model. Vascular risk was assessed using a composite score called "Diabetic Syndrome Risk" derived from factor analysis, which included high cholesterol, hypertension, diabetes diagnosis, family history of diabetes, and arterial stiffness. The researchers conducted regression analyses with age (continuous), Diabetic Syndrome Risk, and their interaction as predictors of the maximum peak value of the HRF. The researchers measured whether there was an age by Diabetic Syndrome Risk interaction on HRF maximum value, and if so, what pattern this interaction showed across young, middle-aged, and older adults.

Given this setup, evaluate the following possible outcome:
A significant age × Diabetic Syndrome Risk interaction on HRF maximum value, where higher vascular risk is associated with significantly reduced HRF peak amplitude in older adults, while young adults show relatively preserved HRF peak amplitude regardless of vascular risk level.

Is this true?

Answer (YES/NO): NO